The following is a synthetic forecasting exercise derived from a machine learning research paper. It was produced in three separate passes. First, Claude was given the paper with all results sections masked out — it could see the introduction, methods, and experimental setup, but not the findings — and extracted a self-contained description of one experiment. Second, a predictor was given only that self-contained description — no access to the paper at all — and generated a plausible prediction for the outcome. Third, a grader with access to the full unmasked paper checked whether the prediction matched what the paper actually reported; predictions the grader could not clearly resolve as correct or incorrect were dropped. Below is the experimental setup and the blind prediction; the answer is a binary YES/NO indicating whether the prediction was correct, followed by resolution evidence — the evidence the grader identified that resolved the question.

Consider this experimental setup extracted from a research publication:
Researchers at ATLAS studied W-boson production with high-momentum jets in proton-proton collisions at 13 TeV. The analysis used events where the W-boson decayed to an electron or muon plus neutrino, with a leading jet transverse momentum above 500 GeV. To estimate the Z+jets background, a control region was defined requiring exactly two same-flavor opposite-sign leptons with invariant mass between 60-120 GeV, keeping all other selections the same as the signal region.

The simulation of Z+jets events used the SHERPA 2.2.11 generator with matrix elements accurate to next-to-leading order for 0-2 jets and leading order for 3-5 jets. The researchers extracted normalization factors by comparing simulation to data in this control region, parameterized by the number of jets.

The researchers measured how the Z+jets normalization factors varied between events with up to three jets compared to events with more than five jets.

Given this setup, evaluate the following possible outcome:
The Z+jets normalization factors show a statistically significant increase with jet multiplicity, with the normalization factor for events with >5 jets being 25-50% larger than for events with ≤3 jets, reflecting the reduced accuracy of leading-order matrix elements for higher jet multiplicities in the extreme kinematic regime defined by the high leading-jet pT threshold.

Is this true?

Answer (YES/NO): NO